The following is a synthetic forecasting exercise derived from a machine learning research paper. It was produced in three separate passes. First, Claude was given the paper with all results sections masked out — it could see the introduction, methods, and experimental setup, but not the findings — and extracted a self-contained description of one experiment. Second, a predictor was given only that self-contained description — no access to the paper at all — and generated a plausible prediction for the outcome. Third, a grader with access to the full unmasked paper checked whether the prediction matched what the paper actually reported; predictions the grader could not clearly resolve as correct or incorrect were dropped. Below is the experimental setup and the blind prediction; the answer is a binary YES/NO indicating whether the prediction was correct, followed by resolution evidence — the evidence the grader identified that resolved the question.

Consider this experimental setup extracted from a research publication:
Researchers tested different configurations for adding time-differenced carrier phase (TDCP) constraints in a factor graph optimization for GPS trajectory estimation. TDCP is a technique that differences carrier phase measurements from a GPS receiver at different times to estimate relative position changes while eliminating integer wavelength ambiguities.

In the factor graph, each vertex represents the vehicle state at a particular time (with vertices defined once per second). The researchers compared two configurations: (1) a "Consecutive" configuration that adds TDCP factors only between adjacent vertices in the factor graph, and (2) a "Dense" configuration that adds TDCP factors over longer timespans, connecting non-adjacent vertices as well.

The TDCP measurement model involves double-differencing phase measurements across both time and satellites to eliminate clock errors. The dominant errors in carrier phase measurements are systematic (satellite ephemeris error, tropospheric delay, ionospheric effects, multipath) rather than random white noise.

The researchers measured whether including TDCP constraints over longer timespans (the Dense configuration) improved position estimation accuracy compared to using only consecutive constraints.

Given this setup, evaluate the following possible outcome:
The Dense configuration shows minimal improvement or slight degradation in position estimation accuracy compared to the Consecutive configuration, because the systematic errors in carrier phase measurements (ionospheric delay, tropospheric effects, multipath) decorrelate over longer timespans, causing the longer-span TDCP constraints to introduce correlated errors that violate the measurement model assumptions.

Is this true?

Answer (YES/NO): YES